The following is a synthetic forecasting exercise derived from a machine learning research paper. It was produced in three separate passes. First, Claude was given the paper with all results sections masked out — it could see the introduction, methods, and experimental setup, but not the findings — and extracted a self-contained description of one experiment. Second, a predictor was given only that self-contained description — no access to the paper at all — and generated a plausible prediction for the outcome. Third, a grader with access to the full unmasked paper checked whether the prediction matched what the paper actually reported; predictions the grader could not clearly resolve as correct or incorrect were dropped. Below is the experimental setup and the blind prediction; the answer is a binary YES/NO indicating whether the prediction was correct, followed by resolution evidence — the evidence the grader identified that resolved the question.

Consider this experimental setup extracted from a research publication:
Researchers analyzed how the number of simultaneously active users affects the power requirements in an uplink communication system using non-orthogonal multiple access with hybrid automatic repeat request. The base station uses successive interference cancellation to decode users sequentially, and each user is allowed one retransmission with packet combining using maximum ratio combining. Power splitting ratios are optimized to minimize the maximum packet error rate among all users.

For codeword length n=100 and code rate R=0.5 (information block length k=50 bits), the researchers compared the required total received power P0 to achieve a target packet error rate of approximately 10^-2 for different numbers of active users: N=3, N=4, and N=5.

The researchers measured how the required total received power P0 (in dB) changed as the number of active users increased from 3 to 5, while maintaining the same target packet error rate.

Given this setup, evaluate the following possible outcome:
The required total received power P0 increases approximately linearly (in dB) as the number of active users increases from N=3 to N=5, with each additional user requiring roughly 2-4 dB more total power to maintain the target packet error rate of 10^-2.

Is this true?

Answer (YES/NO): YES